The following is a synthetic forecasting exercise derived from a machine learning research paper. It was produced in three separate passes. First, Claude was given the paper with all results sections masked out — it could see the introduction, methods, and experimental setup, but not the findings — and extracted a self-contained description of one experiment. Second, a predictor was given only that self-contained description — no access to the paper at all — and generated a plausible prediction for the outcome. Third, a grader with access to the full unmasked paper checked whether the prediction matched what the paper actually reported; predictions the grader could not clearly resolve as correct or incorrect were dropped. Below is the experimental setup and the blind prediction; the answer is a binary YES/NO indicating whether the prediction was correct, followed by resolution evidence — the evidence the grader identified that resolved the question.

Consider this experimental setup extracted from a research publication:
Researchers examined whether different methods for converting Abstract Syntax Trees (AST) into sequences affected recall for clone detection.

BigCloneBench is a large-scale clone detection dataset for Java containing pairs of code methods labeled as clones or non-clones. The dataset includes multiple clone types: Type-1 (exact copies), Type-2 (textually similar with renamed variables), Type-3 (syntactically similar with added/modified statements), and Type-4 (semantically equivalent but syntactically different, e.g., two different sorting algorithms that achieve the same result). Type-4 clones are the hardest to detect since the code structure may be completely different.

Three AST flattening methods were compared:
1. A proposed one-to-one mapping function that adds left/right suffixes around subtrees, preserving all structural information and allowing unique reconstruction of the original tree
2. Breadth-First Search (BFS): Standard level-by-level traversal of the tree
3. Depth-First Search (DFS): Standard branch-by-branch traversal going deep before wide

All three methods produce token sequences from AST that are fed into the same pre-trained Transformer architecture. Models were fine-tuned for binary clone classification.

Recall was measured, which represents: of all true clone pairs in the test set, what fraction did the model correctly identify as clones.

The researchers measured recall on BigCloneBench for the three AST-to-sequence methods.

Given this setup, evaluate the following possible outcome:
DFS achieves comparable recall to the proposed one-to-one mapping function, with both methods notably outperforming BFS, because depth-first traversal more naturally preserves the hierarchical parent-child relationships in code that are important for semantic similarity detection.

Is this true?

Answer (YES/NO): NO